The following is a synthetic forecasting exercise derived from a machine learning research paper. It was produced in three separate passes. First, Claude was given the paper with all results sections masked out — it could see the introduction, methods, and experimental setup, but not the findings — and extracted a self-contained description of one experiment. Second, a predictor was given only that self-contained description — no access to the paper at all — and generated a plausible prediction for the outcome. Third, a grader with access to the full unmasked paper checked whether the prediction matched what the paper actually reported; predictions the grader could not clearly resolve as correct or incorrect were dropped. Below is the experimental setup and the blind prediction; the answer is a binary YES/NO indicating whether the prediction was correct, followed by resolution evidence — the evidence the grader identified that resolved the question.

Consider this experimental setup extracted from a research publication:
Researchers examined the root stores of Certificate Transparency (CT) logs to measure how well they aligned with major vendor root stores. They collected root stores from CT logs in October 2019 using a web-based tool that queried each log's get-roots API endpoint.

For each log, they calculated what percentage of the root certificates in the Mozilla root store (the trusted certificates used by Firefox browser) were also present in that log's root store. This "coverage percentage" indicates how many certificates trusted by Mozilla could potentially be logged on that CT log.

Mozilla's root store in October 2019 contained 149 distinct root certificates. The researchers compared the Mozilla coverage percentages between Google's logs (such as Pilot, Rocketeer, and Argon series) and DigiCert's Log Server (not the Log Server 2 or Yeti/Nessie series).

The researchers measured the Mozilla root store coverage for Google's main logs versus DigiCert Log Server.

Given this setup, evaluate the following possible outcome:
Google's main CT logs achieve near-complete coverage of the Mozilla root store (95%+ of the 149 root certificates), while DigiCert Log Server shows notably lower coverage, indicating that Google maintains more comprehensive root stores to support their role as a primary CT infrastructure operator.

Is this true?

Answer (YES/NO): YES